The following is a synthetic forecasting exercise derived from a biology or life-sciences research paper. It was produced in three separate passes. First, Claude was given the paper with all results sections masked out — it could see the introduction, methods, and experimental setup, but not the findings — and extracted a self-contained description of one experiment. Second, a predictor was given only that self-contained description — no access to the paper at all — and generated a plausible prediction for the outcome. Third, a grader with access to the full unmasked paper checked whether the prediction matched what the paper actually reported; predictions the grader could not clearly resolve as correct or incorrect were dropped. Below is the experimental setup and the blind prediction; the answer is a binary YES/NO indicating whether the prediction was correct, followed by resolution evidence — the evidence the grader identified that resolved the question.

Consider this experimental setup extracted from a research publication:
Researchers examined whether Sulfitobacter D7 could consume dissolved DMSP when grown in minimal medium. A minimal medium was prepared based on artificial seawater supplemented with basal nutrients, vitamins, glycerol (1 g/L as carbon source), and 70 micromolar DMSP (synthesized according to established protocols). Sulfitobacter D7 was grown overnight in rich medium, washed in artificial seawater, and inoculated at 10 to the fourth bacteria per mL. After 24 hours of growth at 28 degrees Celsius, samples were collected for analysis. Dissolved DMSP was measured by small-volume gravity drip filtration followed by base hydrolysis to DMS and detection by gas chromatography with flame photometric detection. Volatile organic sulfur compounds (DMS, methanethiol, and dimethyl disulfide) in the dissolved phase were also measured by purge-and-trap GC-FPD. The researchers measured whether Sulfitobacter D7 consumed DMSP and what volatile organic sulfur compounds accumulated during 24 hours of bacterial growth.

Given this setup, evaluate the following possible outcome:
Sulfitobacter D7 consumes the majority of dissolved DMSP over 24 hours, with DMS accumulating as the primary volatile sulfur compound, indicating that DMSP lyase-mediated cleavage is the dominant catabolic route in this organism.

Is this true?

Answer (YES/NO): NO